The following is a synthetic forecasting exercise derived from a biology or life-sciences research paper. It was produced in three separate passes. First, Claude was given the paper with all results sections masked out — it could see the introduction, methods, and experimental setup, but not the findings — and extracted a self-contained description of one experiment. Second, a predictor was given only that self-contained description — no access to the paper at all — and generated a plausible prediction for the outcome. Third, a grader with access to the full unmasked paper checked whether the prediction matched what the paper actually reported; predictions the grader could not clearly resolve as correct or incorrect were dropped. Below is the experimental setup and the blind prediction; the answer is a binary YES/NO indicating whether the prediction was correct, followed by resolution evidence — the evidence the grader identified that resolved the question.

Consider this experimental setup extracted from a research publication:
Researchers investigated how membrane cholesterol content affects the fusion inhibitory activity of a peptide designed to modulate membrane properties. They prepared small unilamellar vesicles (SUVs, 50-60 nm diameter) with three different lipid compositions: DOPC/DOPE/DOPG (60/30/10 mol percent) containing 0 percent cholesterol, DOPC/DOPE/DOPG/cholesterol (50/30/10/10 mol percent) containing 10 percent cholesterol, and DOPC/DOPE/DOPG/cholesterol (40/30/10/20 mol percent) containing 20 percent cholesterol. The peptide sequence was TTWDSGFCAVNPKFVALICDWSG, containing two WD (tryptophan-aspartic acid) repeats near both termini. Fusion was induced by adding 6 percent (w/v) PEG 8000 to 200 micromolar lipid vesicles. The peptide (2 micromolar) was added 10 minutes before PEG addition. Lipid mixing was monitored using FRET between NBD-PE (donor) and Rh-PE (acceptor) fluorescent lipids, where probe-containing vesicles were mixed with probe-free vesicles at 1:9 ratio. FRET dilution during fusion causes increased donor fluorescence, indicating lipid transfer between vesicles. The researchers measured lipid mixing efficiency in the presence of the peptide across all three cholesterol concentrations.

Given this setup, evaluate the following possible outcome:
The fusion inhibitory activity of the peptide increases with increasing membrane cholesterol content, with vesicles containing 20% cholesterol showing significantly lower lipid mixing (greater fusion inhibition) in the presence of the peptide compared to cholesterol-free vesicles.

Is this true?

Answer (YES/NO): NO